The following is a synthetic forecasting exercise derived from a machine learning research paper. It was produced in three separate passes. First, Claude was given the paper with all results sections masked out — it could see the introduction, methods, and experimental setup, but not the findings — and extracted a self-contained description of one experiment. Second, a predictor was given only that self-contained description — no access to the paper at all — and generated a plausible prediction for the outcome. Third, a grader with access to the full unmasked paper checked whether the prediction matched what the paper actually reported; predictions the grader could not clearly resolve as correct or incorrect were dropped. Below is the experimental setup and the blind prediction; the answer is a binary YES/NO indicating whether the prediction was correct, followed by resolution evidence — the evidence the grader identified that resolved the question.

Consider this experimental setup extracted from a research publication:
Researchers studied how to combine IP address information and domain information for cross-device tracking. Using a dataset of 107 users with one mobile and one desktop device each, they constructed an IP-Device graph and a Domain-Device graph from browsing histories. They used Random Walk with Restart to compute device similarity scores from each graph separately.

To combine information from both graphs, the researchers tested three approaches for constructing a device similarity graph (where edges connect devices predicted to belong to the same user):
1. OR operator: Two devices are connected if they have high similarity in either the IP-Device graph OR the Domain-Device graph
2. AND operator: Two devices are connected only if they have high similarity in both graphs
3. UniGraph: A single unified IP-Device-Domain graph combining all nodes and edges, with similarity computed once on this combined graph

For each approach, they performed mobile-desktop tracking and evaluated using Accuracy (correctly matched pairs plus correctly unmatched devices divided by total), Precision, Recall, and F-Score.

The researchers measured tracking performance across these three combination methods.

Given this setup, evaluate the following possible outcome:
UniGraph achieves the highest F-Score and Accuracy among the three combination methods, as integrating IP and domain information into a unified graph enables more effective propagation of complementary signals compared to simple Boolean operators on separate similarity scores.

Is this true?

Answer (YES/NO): NO